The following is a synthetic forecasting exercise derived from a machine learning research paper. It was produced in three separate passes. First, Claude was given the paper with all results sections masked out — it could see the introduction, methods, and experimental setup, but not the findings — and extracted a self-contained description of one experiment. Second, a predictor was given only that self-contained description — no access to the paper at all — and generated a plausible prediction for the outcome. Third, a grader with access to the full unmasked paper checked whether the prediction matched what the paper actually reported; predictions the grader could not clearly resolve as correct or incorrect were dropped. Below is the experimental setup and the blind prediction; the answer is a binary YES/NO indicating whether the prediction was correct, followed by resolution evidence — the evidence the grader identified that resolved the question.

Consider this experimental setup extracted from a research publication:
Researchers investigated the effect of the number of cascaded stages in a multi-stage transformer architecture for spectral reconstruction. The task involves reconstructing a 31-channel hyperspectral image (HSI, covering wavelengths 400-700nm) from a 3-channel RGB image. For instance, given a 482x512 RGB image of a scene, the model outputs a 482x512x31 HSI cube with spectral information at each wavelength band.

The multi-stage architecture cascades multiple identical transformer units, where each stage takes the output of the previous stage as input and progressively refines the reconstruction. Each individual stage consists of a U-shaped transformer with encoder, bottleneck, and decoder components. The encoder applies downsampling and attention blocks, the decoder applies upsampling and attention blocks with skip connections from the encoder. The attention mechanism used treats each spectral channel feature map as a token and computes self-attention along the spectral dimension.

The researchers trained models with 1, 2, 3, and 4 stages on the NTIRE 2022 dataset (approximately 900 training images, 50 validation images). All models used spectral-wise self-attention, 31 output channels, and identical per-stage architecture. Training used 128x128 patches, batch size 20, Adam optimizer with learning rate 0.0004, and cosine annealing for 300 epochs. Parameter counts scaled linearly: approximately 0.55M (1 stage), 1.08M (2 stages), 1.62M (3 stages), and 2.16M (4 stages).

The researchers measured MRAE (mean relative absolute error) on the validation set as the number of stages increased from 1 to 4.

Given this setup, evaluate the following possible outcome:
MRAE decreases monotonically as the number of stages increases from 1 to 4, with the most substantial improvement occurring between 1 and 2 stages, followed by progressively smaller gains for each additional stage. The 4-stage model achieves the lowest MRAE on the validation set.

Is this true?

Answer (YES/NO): NO